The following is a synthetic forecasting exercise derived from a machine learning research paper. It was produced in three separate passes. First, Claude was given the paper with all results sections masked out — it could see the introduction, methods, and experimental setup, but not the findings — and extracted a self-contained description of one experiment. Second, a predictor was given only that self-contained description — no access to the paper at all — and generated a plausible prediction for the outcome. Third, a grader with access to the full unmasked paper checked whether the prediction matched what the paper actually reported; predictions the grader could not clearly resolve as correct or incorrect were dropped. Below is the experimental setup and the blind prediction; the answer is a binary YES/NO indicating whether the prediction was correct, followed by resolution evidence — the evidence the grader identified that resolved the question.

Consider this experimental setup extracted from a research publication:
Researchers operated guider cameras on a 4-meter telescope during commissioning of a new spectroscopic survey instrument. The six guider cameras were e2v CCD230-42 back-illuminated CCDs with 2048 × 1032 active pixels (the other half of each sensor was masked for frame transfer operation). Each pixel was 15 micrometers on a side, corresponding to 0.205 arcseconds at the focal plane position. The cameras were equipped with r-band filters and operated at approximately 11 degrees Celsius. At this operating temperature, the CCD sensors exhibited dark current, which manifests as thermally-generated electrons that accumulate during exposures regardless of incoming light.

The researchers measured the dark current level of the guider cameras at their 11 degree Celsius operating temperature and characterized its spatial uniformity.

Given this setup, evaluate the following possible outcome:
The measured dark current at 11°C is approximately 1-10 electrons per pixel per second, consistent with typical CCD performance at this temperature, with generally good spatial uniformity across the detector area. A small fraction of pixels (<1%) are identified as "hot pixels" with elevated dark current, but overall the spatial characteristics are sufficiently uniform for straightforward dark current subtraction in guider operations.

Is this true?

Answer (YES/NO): NO